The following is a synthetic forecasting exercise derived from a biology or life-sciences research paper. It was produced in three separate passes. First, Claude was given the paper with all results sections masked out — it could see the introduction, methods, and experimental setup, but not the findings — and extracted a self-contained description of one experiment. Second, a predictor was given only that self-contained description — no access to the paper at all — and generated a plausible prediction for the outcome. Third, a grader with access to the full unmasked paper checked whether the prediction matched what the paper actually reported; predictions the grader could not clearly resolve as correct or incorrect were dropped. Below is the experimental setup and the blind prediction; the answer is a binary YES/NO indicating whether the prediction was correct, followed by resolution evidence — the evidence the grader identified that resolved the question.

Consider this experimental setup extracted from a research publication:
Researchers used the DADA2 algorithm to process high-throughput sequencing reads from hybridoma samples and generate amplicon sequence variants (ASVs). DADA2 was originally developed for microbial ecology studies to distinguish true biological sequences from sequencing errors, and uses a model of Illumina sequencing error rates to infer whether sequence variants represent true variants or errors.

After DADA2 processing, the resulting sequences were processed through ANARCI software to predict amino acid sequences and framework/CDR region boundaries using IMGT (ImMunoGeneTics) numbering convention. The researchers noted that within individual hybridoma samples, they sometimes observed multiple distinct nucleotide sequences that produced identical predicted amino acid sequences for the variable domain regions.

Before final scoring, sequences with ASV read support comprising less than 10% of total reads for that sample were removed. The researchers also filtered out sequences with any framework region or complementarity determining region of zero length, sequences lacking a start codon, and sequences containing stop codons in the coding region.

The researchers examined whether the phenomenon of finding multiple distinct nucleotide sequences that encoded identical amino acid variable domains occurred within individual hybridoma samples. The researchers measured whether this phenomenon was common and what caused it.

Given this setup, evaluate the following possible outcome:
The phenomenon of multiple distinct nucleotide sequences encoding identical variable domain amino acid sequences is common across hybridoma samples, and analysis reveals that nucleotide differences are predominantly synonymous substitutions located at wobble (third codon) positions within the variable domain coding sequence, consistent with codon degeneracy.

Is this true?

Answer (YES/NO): NO